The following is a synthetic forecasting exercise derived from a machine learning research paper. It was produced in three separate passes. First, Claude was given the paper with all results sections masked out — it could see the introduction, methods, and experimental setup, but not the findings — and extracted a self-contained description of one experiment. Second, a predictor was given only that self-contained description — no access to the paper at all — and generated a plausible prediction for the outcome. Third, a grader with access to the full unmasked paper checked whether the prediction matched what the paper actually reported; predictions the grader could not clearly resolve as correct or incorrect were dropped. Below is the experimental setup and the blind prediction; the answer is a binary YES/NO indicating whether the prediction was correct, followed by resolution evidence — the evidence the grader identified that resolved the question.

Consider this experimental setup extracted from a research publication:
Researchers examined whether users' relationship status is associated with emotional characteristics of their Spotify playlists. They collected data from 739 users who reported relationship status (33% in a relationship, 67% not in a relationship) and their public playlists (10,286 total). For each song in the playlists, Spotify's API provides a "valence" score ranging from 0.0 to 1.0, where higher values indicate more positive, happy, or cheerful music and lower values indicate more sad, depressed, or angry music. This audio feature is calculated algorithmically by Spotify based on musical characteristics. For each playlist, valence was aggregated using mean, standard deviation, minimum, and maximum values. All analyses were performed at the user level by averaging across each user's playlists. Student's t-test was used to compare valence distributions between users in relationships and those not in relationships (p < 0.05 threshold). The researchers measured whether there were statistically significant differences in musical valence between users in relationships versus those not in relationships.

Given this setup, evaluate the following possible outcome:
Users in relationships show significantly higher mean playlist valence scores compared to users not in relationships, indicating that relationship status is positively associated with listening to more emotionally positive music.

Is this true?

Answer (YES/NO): NO